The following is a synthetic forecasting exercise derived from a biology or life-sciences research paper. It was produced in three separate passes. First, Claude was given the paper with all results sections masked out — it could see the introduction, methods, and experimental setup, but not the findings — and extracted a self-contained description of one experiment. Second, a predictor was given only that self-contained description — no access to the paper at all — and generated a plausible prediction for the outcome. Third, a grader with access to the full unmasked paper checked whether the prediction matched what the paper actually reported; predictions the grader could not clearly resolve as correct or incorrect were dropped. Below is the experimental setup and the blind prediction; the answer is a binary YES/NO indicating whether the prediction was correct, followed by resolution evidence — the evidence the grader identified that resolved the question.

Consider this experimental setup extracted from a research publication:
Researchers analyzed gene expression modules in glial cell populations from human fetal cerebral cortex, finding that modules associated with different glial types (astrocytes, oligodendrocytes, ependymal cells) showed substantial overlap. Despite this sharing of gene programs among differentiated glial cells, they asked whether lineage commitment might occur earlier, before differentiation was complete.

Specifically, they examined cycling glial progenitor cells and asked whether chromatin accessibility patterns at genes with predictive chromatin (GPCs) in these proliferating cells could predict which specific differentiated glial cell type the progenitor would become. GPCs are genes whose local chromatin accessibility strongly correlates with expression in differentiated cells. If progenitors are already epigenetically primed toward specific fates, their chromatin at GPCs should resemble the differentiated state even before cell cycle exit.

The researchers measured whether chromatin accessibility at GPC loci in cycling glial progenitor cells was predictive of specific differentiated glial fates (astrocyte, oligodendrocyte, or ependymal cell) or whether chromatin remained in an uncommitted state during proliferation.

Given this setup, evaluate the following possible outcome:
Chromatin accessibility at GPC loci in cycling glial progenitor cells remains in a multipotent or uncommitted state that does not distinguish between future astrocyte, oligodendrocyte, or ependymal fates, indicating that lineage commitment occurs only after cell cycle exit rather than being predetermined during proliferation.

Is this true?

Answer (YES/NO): NO